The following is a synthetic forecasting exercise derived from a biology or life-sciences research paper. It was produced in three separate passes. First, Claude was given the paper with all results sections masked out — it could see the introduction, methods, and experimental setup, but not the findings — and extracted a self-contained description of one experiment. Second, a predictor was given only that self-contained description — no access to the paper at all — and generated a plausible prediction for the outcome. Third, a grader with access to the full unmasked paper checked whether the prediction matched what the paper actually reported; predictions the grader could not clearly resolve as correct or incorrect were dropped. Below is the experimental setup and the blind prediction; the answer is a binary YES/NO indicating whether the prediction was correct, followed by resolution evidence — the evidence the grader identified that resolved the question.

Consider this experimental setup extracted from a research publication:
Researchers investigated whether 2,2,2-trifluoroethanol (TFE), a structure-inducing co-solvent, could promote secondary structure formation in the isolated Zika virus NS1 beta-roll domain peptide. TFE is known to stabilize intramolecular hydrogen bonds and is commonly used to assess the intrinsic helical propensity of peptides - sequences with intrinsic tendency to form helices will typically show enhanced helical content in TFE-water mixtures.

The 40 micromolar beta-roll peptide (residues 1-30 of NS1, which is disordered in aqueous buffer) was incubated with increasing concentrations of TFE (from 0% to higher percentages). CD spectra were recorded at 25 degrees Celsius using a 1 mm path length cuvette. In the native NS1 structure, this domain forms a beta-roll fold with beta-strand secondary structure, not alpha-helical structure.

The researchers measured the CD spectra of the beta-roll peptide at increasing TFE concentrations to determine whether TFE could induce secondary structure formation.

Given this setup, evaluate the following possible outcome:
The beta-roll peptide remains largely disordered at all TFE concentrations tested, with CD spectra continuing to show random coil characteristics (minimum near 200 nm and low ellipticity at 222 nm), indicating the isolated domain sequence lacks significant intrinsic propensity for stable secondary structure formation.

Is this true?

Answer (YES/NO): NO